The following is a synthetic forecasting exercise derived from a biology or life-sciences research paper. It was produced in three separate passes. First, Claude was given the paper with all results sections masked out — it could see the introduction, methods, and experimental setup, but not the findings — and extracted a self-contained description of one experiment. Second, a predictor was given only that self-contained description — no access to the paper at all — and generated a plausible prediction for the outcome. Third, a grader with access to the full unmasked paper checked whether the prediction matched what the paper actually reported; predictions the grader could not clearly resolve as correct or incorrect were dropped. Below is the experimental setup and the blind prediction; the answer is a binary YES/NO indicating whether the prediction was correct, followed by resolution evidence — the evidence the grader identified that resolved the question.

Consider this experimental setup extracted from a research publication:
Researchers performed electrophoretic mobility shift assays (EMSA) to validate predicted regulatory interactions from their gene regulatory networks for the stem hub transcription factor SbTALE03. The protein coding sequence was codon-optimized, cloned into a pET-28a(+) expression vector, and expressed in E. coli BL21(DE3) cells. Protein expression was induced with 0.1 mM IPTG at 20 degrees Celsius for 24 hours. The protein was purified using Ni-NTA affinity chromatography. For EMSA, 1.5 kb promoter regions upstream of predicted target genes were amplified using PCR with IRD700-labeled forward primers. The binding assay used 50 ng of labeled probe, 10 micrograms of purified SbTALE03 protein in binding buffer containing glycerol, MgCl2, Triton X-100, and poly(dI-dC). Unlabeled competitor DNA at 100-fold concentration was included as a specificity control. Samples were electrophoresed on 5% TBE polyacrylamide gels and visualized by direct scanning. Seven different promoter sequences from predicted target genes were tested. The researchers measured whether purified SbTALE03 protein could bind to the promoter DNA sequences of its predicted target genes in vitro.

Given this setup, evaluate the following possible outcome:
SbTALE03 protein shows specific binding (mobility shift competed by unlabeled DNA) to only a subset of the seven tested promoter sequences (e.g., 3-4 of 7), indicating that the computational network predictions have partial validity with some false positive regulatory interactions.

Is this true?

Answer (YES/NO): NO